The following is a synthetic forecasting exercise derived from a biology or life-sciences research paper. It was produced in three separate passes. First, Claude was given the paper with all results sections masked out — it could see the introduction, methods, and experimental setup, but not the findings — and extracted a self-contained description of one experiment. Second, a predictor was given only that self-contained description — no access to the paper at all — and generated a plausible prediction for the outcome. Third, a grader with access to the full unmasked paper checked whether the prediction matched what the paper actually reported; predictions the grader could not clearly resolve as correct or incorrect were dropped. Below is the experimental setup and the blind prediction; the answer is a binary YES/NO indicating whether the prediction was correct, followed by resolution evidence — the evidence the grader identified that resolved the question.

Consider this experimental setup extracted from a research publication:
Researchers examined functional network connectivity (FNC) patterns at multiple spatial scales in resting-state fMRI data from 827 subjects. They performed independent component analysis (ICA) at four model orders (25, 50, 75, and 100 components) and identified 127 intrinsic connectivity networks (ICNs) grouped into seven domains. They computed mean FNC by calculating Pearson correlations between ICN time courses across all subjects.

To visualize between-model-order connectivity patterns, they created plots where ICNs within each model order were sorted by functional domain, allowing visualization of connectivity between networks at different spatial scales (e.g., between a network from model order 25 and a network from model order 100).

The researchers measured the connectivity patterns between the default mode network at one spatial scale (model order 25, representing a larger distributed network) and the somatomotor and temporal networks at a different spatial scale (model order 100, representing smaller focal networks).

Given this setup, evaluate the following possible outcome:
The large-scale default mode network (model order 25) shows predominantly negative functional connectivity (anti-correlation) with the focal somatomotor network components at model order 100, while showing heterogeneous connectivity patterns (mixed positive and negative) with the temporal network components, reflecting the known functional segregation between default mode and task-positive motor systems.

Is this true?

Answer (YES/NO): NO